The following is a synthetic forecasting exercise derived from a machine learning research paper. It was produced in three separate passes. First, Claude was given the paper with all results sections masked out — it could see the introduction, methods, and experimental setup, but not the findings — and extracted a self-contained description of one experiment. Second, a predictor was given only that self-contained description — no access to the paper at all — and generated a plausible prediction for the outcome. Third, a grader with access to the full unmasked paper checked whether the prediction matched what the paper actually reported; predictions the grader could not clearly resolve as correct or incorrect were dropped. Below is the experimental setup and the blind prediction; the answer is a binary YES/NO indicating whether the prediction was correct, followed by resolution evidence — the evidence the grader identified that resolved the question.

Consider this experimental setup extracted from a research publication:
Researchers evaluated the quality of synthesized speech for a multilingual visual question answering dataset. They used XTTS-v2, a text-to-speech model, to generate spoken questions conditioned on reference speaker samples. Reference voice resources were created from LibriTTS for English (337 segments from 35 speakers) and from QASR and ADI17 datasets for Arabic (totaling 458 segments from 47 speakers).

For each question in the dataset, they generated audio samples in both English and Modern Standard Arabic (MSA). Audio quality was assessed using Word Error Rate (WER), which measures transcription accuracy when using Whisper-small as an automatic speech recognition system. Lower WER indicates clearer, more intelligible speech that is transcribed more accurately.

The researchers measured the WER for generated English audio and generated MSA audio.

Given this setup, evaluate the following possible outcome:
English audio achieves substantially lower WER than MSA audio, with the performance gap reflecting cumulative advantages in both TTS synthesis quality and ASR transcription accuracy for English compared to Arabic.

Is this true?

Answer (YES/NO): NO